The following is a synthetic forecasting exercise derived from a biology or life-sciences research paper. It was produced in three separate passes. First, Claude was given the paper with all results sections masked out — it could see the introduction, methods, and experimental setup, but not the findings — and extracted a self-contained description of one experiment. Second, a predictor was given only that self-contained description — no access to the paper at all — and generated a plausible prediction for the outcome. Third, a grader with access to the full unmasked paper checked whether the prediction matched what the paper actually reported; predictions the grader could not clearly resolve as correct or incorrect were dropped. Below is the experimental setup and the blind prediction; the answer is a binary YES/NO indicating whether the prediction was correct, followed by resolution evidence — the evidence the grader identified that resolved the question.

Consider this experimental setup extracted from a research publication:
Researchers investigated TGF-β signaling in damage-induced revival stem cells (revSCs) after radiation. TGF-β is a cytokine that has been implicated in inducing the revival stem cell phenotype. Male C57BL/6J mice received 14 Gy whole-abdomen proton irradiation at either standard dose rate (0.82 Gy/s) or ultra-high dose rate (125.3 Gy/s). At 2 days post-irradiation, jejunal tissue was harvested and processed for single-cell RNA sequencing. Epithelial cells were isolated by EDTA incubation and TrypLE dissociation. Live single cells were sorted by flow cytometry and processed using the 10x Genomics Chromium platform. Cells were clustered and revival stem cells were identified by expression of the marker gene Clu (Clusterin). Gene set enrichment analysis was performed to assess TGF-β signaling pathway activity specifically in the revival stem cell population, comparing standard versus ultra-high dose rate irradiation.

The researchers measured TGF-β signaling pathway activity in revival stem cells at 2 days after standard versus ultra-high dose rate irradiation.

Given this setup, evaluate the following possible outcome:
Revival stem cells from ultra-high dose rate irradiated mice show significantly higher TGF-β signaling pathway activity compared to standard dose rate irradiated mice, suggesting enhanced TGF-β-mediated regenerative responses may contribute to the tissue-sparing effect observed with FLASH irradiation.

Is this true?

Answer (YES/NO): YES